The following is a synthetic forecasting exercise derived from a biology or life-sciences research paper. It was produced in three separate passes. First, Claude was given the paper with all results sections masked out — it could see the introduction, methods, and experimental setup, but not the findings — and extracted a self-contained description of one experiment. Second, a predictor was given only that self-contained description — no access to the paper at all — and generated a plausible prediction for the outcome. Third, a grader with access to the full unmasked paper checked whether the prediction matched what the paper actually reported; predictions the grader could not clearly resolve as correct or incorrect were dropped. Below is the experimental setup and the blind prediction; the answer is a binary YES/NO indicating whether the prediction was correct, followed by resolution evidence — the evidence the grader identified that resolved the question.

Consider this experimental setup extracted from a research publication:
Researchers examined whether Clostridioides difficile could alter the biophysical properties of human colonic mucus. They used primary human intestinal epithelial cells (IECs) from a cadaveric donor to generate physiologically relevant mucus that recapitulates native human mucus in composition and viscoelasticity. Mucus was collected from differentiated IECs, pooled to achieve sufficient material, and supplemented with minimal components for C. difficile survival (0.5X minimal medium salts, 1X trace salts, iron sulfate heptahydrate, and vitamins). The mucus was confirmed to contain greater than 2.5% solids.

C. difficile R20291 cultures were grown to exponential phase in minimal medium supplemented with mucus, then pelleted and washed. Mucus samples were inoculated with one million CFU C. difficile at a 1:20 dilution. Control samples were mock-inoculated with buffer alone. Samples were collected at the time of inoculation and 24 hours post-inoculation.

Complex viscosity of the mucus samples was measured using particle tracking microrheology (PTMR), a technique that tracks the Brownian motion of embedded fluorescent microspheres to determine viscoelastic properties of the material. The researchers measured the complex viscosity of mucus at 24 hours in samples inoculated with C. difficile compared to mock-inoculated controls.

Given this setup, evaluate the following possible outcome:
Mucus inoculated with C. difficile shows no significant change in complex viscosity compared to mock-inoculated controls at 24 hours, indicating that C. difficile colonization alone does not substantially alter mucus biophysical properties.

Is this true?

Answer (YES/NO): NO